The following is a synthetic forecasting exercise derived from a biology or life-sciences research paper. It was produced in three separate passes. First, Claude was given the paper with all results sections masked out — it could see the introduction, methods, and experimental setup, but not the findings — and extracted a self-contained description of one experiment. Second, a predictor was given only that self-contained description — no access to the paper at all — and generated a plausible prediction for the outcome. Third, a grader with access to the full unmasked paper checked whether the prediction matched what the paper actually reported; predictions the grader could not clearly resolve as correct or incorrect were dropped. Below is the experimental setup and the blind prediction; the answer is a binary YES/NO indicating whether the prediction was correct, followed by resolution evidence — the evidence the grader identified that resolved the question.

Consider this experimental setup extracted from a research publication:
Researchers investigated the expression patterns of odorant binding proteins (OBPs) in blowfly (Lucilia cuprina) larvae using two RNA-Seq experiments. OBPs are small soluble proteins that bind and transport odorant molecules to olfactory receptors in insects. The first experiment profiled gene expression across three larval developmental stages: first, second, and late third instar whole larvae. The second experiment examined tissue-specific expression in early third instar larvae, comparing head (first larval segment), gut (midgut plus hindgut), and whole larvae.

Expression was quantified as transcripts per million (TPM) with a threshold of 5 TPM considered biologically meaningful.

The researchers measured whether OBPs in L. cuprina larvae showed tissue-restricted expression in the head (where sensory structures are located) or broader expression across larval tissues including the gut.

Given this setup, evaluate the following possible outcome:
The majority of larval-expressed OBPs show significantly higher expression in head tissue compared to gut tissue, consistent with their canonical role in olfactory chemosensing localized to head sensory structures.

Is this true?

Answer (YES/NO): YES